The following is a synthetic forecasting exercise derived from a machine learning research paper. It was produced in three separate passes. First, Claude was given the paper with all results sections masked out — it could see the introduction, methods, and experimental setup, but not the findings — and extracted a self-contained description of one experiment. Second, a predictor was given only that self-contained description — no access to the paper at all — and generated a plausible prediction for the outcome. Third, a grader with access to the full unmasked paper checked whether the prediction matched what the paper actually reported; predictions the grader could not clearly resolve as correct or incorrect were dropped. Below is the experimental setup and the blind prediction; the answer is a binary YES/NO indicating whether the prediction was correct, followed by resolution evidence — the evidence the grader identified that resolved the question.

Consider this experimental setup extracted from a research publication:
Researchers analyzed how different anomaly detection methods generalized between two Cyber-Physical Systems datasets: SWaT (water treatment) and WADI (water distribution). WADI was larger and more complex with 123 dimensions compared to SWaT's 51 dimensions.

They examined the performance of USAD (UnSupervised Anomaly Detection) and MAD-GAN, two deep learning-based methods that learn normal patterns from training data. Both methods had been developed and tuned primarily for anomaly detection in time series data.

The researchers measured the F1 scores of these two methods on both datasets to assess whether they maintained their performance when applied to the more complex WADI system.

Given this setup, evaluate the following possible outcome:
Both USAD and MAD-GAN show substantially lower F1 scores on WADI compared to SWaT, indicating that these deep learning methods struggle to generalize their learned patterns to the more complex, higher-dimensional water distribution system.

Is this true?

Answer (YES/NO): YES